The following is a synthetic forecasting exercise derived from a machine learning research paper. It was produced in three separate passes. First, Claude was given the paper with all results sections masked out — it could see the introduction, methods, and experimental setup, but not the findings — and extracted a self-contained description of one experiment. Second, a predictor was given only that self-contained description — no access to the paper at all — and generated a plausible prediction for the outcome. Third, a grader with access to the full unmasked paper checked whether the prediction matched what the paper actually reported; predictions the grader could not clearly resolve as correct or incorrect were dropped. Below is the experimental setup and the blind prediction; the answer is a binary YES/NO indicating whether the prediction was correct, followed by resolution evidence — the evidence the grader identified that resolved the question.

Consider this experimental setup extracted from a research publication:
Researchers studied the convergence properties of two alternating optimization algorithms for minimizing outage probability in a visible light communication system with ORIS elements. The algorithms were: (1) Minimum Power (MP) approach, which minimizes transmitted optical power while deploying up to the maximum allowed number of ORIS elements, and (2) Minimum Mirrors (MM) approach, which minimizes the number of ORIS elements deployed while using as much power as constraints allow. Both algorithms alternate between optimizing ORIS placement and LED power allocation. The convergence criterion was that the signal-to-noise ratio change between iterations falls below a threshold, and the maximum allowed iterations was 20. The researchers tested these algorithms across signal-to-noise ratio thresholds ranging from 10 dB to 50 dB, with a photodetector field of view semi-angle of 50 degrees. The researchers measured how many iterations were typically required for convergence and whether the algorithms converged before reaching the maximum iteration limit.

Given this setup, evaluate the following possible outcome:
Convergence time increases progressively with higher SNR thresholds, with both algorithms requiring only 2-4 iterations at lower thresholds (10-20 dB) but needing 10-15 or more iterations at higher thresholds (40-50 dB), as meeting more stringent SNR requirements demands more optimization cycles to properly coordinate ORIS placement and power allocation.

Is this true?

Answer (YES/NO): NO